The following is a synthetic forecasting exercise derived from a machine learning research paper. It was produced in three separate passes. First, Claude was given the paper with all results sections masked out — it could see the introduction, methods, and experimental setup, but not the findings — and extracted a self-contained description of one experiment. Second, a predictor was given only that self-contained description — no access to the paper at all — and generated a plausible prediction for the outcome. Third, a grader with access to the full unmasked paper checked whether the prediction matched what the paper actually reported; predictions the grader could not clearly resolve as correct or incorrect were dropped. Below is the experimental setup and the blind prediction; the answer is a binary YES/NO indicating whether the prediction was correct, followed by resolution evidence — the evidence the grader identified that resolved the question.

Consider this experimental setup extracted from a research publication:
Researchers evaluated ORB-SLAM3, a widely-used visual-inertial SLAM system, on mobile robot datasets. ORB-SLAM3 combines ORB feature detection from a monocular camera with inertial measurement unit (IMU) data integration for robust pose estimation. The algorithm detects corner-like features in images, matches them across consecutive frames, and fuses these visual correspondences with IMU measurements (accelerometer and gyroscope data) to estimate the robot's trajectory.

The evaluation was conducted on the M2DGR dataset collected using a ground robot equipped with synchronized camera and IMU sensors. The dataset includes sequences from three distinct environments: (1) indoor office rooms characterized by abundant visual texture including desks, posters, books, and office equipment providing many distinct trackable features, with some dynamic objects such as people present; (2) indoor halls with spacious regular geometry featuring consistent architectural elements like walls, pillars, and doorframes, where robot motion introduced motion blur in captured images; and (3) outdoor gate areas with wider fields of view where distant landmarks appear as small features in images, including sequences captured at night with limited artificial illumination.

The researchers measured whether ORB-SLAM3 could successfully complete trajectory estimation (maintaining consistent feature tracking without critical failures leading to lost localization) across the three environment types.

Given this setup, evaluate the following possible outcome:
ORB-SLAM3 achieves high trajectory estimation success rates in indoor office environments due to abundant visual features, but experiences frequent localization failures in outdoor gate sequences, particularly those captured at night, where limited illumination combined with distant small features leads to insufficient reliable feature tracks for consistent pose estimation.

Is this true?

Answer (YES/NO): NO